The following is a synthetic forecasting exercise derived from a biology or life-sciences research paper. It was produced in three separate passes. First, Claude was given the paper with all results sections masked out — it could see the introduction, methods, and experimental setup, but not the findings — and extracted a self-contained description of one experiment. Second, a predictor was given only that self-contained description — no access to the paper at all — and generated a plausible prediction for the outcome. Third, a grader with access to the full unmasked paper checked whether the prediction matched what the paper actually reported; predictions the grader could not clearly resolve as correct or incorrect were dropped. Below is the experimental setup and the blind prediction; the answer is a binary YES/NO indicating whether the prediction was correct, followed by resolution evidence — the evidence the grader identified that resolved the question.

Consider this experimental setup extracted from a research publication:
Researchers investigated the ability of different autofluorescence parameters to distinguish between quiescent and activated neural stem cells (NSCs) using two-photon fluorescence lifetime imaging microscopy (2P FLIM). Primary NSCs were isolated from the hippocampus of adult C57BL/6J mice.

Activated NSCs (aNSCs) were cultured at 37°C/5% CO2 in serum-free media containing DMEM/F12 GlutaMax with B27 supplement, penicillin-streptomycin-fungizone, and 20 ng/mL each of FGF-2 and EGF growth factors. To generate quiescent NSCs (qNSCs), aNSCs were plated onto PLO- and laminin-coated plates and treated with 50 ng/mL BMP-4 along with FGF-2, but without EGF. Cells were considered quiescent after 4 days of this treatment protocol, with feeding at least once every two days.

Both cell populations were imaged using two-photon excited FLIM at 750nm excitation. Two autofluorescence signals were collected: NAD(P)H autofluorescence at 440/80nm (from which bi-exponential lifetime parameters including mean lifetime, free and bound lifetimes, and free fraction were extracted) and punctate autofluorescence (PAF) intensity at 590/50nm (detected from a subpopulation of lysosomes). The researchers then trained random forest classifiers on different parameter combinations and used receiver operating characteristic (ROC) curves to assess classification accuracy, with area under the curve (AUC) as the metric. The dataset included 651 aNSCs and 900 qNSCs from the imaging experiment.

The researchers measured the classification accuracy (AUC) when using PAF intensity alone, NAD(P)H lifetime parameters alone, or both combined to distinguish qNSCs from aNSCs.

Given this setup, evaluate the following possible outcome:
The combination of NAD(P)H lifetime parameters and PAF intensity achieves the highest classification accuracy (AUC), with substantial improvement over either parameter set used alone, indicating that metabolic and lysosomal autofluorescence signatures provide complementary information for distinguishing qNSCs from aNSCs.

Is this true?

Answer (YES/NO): NO